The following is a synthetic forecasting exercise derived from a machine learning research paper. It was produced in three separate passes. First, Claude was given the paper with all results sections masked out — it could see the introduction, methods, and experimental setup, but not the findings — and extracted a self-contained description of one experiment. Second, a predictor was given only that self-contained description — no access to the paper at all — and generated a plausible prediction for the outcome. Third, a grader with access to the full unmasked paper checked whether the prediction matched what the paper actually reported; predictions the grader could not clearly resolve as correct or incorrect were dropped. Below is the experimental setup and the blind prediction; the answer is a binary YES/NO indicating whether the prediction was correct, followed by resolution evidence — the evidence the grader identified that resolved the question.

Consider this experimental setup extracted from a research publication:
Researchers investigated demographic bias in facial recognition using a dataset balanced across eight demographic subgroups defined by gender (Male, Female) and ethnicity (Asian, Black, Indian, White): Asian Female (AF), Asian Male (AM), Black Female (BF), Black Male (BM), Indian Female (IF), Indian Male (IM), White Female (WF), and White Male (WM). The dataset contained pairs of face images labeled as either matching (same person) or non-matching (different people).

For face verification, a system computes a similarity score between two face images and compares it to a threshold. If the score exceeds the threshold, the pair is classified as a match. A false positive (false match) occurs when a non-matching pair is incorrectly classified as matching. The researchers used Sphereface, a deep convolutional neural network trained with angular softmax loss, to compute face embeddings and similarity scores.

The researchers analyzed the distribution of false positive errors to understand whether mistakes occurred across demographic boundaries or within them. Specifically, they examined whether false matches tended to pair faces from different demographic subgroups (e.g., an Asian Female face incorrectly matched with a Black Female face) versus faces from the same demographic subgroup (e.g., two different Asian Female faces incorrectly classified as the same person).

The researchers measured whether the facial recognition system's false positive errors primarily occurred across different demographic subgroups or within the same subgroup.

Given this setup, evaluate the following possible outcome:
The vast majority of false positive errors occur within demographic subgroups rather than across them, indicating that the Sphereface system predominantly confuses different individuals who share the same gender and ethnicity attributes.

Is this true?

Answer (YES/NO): YES